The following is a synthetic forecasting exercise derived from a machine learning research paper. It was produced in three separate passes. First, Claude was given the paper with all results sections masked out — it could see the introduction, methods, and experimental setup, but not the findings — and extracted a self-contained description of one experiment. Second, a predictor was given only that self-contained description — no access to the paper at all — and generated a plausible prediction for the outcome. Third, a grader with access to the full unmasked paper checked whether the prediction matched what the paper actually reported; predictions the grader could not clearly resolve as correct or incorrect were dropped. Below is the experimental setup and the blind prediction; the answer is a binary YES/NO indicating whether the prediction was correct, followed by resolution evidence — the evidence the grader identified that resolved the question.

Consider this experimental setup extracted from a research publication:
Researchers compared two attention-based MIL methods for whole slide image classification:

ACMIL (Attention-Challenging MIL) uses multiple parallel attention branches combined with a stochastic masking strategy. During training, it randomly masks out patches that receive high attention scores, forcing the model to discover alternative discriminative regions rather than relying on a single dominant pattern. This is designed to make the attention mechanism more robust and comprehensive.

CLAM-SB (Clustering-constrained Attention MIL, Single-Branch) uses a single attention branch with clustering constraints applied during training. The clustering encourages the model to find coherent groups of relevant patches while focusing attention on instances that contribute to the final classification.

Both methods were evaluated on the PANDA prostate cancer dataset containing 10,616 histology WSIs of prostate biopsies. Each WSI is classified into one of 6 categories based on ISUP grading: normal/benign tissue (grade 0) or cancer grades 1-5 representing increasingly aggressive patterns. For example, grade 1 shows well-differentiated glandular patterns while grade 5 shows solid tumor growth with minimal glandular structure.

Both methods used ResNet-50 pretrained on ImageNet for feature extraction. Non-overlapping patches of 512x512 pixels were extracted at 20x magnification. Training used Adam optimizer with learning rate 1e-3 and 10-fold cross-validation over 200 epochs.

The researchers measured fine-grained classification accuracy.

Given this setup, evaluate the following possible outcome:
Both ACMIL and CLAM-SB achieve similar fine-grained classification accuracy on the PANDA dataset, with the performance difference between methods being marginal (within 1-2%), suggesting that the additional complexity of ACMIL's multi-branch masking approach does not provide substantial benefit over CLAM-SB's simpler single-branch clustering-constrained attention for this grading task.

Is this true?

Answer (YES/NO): YES